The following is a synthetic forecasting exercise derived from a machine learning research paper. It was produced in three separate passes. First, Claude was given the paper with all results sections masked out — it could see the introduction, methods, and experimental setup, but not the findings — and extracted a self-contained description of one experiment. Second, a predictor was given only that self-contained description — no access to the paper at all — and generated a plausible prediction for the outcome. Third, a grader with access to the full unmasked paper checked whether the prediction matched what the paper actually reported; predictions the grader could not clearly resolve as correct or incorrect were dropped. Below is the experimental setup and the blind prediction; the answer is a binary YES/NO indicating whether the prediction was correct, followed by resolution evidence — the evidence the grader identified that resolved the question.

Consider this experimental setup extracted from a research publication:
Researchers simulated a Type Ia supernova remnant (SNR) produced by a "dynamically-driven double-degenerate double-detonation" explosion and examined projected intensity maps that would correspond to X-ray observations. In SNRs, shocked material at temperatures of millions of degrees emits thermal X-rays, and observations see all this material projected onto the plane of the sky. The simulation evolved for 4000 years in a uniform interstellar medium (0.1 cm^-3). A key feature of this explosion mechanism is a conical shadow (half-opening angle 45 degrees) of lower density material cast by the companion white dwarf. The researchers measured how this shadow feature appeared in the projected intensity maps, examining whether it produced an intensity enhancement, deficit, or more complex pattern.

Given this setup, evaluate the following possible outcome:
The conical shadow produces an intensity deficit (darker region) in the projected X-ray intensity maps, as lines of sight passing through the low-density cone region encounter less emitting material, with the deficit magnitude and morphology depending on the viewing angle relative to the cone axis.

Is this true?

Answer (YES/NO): NO